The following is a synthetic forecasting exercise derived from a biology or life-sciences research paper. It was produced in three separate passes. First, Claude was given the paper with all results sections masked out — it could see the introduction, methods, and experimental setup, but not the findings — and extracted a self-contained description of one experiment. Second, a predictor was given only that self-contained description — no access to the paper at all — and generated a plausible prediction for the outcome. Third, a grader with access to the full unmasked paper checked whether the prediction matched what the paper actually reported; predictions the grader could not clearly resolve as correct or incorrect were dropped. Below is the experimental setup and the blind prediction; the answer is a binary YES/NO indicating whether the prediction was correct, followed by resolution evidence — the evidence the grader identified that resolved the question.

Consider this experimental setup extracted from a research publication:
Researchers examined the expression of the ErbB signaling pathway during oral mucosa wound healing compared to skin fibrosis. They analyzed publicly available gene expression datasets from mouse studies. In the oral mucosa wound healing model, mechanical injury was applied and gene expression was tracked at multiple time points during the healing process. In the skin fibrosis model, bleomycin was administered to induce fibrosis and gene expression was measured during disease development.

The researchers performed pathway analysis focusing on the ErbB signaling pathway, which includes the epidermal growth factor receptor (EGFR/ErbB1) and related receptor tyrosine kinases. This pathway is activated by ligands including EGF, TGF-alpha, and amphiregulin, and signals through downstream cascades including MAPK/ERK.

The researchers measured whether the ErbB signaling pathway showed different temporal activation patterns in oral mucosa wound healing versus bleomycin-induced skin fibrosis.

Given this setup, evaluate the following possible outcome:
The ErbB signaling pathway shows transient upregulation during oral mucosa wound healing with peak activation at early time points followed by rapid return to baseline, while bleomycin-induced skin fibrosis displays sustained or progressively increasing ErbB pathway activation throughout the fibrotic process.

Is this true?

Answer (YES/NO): YES